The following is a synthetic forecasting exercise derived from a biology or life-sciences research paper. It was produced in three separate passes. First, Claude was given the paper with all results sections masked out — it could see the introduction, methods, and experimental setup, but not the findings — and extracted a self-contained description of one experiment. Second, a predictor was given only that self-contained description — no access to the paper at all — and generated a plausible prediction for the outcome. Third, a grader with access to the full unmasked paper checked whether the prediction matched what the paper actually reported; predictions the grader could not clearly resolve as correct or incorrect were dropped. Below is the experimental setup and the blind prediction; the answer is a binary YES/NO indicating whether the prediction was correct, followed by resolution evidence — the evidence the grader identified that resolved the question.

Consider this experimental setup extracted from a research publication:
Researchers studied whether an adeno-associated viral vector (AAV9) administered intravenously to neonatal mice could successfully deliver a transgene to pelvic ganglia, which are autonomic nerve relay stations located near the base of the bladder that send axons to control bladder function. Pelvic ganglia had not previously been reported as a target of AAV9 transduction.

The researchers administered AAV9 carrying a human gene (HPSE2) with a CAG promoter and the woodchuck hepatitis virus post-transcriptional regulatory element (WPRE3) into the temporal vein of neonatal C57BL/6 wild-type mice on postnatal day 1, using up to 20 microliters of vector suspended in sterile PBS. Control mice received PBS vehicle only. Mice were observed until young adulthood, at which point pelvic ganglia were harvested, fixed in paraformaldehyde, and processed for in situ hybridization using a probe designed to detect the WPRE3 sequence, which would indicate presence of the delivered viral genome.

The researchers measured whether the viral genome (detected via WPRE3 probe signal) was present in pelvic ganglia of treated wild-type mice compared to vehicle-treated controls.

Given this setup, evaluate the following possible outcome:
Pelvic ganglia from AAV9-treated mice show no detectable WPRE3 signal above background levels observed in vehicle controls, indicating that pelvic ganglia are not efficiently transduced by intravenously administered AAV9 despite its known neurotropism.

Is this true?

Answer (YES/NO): NO